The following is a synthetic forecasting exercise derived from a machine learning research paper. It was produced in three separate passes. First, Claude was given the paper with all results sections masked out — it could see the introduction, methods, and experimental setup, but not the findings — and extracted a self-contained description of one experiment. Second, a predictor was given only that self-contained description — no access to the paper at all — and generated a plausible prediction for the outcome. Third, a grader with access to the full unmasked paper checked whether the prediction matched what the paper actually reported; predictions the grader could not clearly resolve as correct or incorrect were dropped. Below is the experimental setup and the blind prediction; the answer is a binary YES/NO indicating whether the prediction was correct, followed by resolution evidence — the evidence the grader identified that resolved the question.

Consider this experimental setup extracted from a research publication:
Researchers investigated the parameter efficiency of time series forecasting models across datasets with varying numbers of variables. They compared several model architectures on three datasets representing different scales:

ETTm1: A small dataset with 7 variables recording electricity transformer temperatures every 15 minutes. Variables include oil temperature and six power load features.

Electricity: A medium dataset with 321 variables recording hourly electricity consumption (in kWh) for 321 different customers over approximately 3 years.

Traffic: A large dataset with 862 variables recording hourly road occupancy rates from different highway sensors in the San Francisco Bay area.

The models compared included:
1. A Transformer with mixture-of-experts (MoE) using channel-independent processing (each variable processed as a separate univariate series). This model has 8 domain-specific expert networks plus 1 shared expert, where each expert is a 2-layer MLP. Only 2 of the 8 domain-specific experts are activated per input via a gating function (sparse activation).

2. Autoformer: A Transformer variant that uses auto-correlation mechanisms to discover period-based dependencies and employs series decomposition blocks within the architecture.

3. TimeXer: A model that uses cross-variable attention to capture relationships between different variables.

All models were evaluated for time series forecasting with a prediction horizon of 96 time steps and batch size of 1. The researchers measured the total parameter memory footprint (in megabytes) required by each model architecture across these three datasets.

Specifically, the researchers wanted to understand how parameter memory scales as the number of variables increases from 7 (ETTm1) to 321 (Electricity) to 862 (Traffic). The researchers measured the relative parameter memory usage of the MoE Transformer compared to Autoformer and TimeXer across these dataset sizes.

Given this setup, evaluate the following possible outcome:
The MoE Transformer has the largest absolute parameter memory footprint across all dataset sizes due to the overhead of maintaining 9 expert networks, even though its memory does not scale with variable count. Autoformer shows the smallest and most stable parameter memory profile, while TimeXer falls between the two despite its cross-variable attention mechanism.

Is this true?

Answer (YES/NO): NO